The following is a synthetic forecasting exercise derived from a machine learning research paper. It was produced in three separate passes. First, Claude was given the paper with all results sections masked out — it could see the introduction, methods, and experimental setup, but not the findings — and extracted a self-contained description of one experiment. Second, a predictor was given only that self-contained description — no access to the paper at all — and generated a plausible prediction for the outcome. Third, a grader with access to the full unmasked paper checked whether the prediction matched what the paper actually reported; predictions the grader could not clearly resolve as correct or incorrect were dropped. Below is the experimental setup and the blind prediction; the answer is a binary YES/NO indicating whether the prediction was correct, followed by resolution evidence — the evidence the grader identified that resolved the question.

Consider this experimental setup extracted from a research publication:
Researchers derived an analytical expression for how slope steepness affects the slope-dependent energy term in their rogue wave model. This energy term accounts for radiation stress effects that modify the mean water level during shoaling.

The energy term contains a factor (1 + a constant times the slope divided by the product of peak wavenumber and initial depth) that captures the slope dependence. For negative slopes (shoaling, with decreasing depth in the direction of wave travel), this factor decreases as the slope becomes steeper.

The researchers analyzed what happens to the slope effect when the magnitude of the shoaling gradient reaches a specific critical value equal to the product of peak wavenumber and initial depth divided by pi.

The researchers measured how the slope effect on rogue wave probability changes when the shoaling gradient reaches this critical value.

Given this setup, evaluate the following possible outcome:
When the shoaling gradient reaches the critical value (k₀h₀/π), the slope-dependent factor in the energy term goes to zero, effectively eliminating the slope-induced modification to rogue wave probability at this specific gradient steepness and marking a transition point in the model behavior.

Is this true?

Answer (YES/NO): YES